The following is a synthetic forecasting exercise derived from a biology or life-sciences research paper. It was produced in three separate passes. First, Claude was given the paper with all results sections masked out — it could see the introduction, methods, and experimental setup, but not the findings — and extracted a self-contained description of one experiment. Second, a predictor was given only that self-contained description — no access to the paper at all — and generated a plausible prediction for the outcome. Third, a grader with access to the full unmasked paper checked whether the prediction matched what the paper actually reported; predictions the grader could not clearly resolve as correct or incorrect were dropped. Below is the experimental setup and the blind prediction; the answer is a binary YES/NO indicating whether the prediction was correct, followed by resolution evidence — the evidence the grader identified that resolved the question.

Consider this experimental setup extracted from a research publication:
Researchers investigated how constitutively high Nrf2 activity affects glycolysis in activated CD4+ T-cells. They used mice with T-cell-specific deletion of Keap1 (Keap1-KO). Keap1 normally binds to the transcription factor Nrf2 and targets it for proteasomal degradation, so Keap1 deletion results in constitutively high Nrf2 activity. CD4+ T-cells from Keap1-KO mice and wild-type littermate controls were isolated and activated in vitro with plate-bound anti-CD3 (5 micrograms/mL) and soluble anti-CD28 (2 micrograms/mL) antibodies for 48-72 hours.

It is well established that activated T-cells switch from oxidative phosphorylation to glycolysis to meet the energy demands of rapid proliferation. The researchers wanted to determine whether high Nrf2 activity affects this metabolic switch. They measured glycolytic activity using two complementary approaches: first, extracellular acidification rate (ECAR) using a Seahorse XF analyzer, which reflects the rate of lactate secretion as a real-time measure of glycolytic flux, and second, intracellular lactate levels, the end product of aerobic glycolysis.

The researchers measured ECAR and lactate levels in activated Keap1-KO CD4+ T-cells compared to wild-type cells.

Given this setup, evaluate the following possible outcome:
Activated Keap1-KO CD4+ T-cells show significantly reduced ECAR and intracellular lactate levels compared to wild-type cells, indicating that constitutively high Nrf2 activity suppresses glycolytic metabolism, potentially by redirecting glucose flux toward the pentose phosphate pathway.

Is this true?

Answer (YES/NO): YES